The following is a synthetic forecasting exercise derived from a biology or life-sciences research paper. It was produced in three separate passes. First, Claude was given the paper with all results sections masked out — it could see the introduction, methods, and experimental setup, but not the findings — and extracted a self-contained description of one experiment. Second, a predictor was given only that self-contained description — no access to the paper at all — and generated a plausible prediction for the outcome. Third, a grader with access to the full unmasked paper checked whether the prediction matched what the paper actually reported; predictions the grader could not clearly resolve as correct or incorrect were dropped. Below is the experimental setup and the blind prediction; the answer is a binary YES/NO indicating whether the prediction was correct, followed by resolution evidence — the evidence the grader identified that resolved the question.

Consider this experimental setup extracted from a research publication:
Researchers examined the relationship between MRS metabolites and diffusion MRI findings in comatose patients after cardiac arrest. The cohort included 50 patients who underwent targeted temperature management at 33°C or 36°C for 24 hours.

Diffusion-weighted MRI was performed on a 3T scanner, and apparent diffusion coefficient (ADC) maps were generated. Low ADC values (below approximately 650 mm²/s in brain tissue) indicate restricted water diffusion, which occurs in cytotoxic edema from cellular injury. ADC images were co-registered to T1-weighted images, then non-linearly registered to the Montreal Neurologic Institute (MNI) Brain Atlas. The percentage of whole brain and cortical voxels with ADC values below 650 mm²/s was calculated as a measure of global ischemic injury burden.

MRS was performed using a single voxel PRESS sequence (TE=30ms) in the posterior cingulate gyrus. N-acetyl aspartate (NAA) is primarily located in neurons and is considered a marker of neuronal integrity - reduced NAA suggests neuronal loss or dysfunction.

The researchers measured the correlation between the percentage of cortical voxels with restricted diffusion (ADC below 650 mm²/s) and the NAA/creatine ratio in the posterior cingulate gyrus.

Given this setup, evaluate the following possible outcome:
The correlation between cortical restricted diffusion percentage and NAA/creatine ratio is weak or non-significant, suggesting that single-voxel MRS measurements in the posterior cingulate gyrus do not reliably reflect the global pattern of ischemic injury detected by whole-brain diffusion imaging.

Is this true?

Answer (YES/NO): NO